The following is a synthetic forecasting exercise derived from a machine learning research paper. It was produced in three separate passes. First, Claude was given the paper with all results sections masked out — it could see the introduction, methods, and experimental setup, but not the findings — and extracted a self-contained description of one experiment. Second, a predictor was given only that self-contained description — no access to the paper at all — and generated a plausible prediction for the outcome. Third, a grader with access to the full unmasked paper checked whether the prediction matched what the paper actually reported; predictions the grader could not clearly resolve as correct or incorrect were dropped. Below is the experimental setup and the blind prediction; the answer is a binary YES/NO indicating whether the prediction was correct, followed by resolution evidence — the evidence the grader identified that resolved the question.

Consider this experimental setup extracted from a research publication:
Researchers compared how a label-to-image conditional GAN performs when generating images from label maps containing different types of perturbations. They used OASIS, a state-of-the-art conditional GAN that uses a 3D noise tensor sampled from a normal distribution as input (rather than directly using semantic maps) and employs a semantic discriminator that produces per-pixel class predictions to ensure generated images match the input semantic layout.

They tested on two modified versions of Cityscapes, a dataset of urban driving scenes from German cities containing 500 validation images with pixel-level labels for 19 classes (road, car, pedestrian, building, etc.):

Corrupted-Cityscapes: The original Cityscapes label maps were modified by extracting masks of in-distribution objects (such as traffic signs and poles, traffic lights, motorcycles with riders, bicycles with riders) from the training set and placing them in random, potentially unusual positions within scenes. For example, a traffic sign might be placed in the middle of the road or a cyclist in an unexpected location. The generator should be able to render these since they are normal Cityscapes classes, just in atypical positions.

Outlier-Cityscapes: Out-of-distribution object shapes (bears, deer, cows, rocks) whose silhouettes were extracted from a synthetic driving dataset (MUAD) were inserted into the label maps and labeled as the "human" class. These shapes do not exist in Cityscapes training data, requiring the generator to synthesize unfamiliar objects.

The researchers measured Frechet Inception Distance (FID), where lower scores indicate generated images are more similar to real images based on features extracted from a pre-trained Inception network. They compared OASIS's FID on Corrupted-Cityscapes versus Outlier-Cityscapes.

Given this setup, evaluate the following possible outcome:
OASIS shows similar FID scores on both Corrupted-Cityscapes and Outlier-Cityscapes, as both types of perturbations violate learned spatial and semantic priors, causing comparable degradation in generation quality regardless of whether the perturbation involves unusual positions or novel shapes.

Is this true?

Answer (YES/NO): NO